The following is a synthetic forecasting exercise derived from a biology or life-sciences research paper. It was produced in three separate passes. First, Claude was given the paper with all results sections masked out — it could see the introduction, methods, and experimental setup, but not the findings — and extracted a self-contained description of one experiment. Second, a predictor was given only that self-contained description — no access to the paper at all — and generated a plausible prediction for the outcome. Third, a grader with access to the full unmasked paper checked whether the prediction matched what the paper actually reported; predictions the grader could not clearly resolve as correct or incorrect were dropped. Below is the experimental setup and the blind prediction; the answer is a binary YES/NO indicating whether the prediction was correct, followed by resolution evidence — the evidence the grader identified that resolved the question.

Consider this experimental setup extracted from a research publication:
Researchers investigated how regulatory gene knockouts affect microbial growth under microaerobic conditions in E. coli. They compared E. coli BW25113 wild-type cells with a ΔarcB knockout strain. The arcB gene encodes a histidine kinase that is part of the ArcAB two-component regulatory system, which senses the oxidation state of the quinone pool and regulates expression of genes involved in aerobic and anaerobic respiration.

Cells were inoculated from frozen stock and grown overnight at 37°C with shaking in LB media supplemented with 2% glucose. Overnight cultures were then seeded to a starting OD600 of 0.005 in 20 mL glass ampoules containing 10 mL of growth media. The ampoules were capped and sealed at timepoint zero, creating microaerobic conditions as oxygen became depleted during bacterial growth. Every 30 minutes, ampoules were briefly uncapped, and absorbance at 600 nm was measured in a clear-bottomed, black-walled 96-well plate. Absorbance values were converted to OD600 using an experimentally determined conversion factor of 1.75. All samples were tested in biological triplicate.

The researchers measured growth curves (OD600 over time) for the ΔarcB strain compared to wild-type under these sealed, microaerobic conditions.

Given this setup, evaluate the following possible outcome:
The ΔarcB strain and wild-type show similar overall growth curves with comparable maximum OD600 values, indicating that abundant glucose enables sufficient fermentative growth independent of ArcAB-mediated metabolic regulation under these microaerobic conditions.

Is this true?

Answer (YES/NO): YES